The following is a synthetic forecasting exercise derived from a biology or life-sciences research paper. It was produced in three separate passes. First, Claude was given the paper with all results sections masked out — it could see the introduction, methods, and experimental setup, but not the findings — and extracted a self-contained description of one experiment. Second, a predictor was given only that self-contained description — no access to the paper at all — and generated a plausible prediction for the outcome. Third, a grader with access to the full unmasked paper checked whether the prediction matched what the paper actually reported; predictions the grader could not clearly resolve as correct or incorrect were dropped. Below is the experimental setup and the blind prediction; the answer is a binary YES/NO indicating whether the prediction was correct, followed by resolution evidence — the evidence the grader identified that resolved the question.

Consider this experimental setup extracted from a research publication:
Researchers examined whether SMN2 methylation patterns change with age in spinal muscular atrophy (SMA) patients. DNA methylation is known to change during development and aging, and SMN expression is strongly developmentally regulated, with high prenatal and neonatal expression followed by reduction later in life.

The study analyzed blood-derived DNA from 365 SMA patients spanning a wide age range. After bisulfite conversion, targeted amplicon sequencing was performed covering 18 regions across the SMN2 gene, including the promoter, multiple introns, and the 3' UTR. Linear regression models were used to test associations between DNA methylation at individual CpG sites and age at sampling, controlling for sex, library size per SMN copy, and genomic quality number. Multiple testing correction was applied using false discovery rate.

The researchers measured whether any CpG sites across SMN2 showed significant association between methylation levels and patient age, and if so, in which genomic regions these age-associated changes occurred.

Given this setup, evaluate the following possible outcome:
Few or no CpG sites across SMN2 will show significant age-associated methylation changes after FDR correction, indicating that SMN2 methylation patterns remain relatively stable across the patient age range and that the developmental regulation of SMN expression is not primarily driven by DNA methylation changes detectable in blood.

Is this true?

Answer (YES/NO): NO